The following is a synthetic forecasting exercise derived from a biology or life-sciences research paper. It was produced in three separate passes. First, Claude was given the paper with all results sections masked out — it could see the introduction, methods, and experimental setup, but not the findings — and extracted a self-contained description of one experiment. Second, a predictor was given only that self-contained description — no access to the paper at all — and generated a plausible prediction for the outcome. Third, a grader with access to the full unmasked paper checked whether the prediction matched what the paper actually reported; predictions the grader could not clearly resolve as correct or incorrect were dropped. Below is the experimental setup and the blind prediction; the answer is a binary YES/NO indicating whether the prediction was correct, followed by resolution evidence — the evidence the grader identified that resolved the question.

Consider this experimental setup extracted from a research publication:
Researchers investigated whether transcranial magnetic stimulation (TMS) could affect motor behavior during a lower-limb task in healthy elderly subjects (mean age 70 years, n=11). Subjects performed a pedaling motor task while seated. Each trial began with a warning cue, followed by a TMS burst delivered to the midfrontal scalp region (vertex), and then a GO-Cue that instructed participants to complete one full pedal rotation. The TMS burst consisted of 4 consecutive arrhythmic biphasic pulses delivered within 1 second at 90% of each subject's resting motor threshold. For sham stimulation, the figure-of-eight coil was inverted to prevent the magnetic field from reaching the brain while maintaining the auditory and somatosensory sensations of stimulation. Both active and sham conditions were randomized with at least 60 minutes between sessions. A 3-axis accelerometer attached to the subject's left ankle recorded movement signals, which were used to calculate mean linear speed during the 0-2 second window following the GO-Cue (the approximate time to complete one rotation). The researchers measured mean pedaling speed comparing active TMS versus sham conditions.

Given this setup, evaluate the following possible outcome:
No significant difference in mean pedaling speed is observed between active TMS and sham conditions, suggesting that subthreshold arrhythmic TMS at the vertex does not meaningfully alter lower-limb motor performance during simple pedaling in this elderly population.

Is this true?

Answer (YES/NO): YES